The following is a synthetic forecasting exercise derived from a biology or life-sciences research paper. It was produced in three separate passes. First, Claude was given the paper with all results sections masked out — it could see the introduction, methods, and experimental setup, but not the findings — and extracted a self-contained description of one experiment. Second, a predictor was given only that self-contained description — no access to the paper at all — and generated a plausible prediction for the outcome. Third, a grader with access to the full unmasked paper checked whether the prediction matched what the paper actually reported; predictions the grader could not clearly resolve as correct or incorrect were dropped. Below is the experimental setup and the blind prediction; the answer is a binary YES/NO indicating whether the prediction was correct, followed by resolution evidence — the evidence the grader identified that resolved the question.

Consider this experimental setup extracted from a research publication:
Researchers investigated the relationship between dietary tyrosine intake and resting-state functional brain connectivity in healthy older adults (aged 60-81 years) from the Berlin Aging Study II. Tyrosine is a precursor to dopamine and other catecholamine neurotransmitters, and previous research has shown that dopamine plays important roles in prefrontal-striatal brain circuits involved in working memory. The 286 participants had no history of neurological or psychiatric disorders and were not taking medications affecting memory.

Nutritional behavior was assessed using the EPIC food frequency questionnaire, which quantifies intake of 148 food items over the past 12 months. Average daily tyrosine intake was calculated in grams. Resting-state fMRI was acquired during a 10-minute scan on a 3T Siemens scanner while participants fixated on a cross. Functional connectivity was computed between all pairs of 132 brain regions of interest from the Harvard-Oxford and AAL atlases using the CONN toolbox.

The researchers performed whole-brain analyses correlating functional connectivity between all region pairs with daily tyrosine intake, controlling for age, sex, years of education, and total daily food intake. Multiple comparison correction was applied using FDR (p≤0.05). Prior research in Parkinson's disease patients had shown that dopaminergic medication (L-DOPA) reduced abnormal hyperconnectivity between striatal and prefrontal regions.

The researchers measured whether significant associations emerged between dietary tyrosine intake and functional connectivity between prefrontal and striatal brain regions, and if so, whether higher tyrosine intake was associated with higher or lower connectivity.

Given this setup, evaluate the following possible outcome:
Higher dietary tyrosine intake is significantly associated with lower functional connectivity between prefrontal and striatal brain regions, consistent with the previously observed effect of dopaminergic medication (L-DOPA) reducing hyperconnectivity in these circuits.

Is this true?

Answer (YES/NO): YES